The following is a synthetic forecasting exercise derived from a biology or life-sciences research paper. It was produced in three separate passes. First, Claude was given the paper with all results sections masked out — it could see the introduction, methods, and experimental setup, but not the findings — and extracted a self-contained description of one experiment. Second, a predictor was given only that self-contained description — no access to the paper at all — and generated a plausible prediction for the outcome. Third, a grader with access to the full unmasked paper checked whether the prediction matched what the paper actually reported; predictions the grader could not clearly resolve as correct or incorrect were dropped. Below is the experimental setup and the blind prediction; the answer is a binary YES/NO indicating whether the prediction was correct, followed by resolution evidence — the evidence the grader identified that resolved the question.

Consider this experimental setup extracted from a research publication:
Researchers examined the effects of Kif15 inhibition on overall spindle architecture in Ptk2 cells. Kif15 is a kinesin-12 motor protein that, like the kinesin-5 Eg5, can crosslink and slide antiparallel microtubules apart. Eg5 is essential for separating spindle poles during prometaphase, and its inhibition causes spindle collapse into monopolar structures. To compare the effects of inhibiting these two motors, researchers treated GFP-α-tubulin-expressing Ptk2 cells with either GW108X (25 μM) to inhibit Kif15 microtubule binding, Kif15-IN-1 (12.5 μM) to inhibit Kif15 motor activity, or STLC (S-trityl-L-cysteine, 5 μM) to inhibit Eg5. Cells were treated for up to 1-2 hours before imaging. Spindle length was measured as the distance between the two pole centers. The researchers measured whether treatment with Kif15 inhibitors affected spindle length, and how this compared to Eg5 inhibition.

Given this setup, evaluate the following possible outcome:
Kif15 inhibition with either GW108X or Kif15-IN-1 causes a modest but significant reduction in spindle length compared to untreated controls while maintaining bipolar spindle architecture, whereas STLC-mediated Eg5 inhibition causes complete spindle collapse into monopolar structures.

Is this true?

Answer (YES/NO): NO